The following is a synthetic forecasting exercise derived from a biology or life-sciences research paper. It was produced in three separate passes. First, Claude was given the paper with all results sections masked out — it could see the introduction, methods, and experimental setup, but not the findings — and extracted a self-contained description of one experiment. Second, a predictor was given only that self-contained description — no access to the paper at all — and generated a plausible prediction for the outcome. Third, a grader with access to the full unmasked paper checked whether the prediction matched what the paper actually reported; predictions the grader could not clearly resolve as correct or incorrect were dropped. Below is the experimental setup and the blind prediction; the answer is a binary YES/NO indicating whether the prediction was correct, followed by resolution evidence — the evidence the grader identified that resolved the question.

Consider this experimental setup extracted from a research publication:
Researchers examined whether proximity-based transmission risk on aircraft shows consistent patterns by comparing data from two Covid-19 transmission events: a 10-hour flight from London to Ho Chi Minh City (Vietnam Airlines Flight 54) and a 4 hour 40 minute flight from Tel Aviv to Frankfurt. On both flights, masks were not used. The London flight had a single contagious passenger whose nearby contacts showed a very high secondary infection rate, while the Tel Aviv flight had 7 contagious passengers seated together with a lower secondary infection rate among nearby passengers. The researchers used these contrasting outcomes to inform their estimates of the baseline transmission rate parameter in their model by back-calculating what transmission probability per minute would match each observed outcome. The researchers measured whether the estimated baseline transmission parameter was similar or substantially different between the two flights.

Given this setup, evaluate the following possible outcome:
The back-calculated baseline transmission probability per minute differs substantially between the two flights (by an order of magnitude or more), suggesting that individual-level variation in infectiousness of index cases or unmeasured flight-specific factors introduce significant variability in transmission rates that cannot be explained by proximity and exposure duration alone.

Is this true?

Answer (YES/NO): YES